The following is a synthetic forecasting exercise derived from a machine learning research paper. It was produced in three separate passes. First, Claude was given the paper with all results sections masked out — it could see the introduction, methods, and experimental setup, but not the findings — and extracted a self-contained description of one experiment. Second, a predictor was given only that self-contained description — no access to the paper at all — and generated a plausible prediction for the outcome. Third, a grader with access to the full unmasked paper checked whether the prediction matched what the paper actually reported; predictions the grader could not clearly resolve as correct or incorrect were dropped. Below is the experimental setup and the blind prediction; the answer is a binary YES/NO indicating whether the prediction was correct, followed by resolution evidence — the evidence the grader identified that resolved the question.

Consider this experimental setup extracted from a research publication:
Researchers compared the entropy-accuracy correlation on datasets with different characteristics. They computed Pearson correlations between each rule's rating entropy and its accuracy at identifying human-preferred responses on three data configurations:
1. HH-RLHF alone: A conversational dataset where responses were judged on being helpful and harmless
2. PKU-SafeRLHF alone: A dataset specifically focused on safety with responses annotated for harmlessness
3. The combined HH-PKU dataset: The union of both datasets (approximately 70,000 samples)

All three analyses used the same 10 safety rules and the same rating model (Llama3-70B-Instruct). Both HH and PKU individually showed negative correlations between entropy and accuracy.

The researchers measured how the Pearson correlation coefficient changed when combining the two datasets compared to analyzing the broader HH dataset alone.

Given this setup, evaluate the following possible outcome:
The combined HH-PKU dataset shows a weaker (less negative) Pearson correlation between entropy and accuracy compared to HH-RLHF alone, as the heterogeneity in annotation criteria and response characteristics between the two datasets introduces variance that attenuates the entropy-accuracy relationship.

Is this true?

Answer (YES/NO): NO